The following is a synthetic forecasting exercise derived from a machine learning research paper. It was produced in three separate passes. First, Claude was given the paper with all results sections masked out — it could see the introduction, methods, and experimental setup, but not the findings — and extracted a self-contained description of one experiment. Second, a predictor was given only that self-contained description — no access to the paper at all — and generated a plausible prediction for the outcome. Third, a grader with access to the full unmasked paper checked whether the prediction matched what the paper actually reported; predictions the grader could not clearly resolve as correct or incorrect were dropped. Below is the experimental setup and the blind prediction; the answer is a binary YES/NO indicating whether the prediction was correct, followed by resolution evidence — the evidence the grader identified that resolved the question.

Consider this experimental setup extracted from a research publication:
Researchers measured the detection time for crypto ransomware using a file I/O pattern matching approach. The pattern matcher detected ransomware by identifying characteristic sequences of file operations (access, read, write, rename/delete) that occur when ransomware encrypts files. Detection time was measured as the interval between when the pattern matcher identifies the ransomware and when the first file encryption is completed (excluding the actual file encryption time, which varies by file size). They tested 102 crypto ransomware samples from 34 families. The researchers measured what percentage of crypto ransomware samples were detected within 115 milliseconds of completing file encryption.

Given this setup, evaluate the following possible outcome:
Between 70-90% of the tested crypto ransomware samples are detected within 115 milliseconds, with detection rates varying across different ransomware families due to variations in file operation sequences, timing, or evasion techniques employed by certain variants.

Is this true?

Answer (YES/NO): NO